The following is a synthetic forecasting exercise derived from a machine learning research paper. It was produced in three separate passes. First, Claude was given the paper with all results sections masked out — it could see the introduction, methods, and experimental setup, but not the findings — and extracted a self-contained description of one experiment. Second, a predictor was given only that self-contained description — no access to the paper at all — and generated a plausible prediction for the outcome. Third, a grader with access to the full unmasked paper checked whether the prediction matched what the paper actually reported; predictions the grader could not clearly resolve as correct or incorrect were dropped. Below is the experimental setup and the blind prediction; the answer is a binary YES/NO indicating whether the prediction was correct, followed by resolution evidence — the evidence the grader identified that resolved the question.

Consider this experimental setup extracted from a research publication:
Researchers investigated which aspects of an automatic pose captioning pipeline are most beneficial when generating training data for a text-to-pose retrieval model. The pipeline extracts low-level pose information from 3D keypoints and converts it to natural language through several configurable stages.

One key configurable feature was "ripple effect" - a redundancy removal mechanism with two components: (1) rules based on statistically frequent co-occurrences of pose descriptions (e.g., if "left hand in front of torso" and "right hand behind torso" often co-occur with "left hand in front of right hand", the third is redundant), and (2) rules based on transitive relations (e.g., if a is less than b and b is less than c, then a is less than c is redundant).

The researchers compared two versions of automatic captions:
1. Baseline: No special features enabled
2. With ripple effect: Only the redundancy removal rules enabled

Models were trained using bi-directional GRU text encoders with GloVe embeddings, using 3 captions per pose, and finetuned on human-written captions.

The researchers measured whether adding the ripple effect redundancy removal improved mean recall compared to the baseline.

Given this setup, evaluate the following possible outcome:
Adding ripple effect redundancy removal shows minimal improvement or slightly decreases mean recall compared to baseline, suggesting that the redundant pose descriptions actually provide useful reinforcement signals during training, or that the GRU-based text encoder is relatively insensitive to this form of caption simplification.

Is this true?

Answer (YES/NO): YES